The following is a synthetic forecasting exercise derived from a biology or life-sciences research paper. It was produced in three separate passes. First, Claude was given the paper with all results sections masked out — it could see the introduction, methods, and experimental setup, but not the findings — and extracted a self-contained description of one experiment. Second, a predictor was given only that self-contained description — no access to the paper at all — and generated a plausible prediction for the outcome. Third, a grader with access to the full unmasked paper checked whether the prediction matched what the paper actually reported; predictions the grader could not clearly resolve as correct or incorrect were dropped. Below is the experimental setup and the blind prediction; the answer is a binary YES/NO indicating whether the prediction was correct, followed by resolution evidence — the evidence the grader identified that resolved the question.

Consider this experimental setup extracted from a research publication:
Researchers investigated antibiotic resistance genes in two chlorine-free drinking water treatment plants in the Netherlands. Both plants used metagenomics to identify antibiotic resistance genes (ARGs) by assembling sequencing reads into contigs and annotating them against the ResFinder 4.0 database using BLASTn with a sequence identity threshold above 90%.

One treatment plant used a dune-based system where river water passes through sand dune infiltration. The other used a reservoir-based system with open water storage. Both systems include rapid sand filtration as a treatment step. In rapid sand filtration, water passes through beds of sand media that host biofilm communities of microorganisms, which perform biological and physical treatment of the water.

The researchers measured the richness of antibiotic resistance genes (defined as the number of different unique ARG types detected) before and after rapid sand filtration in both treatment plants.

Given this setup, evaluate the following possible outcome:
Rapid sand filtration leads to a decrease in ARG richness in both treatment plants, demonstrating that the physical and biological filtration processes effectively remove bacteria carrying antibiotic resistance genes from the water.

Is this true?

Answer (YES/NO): NO